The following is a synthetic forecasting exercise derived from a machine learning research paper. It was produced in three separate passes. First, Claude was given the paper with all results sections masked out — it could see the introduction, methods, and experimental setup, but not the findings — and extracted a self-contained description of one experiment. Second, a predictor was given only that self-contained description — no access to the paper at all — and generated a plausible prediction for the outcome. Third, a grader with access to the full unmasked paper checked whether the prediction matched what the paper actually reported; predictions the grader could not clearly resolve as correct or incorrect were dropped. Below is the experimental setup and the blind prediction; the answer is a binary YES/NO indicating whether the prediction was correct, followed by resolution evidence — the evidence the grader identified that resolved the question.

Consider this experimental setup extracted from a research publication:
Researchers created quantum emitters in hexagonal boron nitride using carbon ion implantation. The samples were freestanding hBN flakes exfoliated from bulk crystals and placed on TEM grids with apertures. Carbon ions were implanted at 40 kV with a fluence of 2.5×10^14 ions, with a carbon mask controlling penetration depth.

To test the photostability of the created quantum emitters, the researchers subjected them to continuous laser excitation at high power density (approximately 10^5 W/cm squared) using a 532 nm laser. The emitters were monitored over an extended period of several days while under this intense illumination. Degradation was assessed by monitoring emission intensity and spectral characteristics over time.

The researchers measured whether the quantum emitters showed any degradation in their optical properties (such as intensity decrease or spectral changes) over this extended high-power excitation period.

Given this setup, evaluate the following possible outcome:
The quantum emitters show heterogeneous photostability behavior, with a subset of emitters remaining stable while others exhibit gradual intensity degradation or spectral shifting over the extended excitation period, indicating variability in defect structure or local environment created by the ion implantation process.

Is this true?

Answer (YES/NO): NO